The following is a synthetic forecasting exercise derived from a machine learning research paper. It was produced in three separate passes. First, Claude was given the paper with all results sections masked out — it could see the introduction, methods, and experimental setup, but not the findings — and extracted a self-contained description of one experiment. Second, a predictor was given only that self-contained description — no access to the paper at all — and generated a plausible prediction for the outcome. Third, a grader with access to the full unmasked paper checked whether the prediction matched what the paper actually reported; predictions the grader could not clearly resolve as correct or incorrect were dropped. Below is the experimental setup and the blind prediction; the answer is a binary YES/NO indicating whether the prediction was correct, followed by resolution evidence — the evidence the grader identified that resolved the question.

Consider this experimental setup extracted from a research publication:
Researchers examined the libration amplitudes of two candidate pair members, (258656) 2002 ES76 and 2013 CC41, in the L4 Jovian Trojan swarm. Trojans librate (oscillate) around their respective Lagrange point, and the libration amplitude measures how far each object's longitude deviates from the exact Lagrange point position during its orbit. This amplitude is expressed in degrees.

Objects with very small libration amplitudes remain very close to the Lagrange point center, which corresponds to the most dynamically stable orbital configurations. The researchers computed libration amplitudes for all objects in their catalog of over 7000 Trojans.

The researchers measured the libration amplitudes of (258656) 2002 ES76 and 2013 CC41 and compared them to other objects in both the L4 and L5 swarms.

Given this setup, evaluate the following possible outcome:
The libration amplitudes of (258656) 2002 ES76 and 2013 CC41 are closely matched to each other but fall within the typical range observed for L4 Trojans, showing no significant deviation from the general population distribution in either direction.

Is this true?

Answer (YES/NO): NO